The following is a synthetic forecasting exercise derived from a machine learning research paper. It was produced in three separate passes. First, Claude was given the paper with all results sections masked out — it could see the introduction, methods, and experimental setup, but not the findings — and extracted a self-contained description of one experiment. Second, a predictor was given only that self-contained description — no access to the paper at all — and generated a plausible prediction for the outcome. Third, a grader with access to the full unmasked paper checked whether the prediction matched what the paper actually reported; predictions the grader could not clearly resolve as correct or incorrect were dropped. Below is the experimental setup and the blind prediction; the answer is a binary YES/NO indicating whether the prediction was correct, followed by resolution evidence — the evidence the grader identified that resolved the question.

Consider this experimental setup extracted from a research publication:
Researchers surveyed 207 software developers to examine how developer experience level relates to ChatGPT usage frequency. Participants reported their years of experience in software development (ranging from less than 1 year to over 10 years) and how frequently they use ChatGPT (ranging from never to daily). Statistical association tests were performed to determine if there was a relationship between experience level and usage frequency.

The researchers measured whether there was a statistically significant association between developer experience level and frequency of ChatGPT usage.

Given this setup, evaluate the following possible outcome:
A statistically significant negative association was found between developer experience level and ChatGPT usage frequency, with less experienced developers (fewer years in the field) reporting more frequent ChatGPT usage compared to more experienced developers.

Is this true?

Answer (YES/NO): YES